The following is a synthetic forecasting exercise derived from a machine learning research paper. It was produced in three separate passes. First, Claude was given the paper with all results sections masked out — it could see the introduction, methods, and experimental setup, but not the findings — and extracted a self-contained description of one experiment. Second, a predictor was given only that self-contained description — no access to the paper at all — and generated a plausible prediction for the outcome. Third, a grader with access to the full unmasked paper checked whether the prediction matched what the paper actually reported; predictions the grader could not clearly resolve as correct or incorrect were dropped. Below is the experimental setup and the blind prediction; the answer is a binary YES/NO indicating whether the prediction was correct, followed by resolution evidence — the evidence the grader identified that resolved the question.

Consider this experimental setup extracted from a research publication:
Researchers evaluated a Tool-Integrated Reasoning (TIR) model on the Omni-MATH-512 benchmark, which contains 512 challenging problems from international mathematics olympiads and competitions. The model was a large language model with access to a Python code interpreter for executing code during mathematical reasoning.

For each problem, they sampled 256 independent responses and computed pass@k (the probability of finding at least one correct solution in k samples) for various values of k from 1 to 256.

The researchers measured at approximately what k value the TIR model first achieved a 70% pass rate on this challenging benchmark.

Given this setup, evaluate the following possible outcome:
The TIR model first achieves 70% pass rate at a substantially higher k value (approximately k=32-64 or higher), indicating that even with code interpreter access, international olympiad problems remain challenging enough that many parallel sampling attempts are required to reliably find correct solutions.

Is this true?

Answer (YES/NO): NO